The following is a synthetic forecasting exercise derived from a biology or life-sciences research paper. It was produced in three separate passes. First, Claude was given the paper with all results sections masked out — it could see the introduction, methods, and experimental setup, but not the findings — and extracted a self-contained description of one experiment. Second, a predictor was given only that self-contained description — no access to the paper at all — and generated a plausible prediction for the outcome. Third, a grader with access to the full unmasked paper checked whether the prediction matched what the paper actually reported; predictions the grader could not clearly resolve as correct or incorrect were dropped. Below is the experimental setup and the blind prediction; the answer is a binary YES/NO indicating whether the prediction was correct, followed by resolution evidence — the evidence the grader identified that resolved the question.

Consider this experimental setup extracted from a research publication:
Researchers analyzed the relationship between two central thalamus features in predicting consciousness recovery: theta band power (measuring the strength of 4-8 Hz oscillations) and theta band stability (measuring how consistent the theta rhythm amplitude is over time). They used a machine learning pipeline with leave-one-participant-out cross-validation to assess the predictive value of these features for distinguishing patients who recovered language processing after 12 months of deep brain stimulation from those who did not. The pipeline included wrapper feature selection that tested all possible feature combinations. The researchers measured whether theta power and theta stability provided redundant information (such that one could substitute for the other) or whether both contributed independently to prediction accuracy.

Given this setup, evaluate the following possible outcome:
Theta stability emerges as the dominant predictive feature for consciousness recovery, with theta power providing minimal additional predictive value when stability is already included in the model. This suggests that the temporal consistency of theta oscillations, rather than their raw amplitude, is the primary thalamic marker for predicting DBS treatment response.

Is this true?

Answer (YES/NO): NO